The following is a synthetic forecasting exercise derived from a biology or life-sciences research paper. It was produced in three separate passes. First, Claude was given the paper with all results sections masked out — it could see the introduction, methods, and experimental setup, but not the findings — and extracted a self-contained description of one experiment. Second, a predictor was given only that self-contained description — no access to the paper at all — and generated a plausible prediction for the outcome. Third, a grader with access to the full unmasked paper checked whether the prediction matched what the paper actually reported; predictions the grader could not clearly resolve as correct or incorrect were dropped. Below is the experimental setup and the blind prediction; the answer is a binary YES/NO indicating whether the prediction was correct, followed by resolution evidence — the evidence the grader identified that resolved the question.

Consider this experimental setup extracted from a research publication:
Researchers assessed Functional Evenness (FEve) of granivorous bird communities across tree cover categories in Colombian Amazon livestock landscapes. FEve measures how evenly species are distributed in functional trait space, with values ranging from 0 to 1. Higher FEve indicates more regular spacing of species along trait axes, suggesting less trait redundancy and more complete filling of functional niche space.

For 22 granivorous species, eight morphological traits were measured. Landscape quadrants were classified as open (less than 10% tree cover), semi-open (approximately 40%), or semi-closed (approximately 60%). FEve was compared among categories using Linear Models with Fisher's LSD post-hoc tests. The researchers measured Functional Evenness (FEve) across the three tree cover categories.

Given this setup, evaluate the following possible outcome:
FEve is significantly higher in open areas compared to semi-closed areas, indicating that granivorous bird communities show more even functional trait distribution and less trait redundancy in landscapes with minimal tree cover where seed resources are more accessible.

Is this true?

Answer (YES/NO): NO